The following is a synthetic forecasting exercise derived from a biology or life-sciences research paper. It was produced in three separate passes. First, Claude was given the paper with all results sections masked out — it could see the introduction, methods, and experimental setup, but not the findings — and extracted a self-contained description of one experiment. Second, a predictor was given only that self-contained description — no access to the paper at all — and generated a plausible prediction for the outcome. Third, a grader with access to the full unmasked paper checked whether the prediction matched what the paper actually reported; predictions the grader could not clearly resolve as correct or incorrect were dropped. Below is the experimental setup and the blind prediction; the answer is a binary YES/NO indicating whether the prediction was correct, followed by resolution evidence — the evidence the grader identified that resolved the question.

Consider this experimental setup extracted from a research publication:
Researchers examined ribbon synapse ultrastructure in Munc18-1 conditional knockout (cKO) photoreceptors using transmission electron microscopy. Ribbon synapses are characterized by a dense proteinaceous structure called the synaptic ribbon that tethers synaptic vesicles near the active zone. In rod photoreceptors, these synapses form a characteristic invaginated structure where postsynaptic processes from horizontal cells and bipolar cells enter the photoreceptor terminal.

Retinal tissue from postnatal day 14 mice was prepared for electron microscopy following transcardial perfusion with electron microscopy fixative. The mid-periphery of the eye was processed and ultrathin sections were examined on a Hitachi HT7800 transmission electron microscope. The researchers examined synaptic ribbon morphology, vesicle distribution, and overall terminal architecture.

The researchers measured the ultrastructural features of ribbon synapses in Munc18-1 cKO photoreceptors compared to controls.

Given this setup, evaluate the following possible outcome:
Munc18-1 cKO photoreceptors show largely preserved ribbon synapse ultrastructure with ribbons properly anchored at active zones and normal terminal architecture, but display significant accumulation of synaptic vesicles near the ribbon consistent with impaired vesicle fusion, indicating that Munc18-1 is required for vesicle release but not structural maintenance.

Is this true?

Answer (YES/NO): NO